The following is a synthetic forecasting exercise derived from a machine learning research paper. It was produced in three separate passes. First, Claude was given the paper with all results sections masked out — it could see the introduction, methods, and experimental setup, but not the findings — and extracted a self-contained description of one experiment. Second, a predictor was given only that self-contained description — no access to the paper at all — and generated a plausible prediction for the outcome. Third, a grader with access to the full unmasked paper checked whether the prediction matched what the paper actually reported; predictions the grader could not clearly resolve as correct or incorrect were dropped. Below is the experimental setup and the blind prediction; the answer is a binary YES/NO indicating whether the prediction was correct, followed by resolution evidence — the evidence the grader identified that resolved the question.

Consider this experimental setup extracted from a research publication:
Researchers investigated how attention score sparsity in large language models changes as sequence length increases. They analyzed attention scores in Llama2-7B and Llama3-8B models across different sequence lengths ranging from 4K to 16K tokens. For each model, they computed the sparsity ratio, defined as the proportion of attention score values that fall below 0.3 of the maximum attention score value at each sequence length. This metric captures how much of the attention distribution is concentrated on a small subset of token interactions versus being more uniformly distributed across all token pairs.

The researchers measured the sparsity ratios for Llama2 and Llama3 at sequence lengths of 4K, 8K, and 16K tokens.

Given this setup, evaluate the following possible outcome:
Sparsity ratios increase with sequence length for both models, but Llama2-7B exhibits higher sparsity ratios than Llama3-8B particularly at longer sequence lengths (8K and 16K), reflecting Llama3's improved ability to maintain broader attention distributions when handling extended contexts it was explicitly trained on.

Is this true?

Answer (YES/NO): NO